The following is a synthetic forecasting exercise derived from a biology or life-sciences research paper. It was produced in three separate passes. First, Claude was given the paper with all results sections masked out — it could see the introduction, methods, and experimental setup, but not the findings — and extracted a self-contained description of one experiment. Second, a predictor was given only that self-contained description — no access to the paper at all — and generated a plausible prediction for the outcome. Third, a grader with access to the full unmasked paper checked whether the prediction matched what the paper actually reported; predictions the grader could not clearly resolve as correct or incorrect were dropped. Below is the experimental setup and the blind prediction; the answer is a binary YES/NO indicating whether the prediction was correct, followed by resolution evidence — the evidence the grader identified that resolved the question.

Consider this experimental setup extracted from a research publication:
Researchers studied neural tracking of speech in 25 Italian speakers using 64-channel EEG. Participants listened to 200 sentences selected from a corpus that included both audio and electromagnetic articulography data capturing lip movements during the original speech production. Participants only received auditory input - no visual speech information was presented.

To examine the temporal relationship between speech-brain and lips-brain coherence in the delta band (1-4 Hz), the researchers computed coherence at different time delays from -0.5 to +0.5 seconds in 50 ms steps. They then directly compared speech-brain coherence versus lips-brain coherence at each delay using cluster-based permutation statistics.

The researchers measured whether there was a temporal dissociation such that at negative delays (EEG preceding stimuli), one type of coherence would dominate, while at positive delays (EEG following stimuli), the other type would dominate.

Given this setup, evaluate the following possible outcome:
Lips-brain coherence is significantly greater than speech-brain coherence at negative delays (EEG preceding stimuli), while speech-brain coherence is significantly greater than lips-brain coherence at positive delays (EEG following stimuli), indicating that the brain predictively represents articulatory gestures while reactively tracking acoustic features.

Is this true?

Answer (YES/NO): NO